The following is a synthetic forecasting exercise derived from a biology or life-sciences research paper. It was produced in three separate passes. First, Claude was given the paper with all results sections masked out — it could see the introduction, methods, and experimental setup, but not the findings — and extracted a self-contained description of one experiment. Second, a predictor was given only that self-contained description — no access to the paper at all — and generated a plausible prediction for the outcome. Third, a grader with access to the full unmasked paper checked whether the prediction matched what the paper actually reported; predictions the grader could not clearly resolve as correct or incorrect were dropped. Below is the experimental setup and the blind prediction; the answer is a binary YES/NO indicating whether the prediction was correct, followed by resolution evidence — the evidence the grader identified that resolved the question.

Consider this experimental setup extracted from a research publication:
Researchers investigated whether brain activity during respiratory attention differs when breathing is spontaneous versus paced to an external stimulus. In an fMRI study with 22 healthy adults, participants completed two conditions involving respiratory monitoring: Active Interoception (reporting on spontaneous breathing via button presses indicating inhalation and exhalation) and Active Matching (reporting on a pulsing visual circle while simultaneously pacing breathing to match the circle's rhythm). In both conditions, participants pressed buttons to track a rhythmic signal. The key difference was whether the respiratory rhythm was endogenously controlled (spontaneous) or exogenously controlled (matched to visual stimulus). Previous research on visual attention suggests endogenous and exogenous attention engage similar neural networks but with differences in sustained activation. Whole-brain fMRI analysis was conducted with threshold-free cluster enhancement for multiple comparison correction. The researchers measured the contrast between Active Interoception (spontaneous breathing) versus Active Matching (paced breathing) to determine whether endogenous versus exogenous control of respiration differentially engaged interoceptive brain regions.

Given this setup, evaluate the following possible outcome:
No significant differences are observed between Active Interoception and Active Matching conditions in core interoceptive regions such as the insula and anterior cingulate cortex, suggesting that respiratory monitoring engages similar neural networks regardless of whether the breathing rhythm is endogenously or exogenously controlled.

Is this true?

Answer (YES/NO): NO